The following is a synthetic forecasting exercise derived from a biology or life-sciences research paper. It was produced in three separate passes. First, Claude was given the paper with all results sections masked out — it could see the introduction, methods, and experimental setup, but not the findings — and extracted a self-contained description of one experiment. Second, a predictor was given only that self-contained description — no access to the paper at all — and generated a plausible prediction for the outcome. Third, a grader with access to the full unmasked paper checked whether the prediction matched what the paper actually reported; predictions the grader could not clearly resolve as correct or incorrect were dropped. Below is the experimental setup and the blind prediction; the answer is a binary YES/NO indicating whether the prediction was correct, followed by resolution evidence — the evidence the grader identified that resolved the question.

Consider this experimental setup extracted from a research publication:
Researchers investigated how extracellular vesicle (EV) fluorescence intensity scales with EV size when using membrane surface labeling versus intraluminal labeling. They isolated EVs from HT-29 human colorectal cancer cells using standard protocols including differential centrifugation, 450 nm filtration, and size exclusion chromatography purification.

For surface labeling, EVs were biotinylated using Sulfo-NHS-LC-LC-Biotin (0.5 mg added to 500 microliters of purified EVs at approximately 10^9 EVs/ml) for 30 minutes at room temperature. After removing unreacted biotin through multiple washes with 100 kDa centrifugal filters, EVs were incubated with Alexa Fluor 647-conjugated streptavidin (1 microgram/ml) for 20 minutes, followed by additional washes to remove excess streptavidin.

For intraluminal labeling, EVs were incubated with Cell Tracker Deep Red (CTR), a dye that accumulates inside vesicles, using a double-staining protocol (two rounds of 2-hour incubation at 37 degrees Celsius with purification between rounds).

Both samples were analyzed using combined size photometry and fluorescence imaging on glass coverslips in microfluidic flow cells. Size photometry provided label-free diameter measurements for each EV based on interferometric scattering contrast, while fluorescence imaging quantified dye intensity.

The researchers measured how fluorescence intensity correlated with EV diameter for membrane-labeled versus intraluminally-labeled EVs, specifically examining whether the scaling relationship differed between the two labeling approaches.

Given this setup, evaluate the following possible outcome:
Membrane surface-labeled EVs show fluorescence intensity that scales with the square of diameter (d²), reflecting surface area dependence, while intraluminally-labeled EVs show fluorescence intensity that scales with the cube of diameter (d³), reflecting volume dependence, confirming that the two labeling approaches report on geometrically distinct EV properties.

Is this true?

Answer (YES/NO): YES